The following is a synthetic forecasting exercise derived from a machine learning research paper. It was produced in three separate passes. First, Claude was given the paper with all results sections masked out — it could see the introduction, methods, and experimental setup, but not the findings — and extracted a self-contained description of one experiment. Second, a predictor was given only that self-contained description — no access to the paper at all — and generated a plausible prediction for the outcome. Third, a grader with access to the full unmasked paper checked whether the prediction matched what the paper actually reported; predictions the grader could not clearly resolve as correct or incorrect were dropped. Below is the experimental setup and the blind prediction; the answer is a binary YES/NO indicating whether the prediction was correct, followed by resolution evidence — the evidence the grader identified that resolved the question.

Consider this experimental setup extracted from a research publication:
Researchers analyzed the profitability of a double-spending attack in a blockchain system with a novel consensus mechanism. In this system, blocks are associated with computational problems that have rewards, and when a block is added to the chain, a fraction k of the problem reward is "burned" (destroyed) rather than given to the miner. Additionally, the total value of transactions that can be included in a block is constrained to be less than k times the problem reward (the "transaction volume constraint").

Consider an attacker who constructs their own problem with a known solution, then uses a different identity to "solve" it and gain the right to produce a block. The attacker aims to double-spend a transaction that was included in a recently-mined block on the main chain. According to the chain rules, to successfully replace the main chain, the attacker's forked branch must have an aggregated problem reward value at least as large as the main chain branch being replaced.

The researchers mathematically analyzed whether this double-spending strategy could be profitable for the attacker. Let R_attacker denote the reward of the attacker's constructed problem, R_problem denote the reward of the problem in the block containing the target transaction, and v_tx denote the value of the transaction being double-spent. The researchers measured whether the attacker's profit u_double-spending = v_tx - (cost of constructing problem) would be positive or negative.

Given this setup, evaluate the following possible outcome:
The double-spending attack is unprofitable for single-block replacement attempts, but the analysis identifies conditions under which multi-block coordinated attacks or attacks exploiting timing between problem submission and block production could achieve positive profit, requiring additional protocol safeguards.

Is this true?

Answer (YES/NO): NO